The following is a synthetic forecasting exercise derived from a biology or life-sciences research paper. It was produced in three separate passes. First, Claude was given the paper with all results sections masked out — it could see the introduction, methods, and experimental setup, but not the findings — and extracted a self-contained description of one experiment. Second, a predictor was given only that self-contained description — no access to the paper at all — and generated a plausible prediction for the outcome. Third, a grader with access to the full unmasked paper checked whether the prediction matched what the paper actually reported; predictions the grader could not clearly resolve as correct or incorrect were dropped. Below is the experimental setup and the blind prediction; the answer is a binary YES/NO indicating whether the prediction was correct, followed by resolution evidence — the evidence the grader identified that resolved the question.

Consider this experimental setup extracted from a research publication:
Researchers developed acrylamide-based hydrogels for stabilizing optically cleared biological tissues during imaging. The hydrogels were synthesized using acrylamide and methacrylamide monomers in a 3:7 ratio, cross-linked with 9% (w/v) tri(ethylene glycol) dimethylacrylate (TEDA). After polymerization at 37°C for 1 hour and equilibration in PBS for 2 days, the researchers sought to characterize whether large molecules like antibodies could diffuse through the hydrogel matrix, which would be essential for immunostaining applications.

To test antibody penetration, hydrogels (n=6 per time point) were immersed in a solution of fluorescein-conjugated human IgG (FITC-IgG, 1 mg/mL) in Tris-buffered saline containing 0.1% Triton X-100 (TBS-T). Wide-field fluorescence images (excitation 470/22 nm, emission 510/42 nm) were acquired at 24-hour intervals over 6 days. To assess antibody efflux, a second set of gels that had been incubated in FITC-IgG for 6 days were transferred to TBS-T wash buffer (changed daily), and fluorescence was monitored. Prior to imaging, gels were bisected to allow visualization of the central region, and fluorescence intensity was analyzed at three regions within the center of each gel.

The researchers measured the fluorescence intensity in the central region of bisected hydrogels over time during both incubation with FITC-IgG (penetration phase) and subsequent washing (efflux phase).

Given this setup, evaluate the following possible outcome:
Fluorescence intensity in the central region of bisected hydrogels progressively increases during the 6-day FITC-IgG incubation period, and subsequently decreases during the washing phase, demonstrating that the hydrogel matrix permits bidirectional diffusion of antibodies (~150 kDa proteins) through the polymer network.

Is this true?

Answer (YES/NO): YES